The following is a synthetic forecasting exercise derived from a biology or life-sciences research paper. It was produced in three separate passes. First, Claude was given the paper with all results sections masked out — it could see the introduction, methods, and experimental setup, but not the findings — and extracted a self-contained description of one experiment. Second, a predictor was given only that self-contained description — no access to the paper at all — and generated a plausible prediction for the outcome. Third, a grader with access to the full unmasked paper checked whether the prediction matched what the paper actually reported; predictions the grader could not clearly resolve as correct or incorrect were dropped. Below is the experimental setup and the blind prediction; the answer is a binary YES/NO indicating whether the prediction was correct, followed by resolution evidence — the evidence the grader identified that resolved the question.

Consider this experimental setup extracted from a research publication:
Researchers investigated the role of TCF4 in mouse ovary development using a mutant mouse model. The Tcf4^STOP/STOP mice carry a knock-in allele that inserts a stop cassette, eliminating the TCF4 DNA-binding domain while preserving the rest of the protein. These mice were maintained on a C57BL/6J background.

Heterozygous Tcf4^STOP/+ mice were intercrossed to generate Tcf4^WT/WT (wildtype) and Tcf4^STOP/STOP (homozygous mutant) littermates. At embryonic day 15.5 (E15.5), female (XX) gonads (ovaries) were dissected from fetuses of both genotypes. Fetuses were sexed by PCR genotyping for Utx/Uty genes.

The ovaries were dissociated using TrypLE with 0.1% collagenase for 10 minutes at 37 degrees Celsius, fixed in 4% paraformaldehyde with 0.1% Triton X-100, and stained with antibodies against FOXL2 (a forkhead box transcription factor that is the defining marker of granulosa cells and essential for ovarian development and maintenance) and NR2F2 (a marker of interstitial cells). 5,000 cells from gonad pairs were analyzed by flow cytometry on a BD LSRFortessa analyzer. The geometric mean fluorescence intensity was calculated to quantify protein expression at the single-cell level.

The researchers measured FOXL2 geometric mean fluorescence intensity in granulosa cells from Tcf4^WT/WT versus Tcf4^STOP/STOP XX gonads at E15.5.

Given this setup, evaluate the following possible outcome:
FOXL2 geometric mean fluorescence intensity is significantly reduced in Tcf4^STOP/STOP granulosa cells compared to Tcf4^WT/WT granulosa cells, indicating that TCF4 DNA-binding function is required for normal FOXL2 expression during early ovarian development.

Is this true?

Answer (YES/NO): YES